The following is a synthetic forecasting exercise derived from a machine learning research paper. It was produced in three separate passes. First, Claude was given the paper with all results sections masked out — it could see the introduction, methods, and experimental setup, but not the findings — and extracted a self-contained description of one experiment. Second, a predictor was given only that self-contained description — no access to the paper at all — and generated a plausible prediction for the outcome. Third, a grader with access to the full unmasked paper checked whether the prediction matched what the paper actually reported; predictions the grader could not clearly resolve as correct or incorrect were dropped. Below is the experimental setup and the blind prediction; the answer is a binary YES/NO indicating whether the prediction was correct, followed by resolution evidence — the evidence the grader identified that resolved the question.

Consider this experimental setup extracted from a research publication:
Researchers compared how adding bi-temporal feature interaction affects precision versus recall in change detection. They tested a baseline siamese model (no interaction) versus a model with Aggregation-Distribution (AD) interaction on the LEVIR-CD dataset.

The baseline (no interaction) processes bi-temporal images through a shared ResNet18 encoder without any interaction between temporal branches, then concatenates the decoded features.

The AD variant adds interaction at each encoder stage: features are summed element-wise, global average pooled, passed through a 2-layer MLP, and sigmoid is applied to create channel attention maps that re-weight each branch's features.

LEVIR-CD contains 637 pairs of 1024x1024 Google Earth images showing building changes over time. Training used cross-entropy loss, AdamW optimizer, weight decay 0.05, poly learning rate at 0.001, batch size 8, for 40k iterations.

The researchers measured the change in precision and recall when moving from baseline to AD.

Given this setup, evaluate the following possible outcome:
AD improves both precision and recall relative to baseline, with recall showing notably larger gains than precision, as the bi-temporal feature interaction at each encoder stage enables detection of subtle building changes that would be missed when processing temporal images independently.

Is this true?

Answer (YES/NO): NO